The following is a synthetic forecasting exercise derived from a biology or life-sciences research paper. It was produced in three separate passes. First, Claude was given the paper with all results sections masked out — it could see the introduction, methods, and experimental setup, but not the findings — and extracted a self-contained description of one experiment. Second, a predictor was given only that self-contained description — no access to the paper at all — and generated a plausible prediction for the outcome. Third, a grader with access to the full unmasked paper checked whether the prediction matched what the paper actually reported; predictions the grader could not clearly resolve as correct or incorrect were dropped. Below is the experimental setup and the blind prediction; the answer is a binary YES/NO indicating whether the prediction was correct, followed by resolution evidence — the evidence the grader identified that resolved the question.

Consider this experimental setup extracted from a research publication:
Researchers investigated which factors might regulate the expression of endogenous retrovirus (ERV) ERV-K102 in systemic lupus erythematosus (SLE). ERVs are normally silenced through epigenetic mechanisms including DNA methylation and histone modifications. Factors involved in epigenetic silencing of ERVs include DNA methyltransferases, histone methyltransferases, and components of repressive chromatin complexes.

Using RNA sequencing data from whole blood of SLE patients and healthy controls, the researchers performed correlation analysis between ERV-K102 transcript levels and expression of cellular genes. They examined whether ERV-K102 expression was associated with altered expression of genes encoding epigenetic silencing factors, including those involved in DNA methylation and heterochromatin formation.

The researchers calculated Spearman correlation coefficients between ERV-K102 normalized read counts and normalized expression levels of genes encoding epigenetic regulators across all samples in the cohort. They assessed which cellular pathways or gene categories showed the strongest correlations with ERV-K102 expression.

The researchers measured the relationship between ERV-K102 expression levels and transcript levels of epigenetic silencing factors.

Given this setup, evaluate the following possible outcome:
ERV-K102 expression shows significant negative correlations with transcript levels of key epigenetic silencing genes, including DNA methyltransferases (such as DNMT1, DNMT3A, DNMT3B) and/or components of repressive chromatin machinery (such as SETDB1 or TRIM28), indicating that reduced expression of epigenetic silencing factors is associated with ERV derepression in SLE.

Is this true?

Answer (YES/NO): NO